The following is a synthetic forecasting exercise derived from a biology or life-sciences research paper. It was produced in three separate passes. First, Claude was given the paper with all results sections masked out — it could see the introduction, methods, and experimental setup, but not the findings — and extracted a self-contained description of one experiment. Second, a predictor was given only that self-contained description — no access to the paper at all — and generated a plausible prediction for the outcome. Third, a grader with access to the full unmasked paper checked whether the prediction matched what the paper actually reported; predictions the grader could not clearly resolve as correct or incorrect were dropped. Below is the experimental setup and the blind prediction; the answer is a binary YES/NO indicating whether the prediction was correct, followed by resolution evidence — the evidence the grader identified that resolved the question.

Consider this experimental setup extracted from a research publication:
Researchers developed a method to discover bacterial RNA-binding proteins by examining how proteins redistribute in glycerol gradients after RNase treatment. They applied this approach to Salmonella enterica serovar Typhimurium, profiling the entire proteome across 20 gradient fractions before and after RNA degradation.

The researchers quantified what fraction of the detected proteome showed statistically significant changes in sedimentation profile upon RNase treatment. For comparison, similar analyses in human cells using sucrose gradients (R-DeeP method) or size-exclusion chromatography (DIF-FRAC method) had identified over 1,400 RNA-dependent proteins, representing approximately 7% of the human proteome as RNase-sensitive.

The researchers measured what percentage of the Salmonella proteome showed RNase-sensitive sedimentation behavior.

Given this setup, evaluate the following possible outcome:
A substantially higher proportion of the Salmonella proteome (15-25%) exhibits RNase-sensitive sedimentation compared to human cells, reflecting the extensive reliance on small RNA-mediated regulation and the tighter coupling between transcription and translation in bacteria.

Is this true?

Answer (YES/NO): NO